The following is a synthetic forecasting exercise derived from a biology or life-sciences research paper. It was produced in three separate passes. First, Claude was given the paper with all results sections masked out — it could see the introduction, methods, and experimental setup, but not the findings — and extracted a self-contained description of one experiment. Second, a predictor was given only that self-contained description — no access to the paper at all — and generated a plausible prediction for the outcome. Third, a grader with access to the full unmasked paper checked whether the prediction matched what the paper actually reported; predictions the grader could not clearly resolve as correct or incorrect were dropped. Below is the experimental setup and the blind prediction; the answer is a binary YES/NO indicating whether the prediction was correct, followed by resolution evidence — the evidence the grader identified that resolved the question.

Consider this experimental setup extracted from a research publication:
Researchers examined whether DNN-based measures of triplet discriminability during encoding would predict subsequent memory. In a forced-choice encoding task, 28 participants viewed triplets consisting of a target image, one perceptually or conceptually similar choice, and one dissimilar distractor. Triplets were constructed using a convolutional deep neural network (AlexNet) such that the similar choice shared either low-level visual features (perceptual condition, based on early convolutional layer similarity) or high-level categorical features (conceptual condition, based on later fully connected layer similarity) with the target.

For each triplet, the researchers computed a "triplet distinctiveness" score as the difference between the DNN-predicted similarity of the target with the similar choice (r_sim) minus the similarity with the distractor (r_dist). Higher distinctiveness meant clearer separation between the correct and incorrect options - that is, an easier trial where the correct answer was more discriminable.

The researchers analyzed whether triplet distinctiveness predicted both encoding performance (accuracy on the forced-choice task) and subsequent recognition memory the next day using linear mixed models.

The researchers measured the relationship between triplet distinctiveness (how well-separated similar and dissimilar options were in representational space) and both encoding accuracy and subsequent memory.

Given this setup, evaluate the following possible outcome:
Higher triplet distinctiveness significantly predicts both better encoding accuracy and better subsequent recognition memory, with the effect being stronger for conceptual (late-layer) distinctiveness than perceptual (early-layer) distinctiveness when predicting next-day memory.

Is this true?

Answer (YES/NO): NO